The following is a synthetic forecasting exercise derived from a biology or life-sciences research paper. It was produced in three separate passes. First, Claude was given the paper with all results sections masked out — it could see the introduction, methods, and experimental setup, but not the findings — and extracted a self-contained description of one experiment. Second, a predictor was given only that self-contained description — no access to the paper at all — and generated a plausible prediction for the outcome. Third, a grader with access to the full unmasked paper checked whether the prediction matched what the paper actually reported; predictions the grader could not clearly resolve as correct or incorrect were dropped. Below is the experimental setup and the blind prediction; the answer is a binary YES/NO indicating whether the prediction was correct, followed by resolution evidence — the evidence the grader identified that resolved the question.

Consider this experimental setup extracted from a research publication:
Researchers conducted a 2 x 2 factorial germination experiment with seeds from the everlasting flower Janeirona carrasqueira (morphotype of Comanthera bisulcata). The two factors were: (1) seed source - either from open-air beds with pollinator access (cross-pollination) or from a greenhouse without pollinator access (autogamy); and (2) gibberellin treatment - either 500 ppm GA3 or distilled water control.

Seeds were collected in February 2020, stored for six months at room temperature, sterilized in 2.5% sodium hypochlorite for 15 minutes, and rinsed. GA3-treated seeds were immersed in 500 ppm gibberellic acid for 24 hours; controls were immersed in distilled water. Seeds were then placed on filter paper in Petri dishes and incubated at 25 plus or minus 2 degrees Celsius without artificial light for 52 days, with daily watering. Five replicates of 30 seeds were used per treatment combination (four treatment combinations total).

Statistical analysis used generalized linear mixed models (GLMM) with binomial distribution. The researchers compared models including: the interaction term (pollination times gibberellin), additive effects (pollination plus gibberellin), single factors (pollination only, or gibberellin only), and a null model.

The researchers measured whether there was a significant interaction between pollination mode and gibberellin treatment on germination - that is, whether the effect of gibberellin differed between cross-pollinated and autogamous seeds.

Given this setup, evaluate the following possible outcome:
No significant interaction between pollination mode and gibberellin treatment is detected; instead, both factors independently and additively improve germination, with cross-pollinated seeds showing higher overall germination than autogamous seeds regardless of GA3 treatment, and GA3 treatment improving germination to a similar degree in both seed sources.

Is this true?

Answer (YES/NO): NO